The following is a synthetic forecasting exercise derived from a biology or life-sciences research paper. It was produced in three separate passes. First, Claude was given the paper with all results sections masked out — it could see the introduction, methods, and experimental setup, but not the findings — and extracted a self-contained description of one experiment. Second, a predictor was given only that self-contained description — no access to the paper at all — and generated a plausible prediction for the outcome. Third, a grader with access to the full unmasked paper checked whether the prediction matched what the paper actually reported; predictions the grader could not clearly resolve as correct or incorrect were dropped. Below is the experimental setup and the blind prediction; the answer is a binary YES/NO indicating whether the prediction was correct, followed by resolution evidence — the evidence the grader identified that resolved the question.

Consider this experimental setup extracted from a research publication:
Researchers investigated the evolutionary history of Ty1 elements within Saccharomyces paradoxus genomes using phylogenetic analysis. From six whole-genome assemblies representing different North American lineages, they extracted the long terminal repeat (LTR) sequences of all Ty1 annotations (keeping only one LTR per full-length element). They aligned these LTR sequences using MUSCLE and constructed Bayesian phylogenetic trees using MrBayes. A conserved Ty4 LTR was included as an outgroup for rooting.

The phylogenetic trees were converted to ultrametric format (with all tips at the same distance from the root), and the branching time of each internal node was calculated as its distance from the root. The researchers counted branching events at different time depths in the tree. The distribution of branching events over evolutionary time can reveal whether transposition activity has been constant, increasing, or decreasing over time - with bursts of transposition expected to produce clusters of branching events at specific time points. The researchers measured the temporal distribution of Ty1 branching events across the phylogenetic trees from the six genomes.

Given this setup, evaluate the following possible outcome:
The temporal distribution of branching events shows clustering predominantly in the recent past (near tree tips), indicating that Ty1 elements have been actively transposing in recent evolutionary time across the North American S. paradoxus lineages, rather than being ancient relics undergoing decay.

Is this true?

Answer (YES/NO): NO